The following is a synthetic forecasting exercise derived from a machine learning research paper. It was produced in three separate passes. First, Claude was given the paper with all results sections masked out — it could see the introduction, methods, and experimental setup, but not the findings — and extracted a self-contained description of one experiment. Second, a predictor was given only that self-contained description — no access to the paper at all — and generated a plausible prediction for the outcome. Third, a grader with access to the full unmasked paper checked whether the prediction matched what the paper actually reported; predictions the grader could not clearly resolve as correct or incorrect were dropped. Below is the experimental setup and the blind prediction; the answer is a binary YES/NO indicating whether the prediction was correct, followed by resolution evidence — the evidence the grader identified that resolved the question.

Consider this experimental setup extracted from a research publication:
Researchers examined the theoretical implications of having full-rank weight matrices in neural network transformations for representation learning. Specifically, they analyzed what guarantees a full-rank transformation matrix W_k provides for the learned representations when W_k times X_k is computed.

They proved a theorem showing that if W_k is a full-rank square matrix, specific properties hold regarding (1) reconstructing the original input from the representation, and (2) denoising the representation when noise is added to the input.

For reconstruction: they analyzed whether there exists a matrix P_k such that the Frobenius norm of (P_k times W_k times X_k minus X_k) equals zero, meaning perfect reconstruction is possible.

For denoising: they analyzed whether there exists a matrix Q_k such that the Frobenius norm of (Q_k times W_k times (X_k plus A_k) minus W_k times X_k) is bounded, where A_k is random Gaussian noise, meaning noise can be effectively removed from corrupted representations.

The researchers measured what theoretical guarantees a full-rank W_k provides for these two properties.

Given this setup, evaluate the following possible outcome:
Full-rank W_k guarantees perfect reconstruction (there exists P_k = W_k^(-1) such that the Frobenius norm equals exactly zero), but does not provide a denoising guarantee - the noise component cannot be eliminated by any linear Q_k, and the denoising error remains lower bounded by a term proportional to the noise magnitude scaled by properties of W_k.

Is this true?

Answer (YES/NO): NO